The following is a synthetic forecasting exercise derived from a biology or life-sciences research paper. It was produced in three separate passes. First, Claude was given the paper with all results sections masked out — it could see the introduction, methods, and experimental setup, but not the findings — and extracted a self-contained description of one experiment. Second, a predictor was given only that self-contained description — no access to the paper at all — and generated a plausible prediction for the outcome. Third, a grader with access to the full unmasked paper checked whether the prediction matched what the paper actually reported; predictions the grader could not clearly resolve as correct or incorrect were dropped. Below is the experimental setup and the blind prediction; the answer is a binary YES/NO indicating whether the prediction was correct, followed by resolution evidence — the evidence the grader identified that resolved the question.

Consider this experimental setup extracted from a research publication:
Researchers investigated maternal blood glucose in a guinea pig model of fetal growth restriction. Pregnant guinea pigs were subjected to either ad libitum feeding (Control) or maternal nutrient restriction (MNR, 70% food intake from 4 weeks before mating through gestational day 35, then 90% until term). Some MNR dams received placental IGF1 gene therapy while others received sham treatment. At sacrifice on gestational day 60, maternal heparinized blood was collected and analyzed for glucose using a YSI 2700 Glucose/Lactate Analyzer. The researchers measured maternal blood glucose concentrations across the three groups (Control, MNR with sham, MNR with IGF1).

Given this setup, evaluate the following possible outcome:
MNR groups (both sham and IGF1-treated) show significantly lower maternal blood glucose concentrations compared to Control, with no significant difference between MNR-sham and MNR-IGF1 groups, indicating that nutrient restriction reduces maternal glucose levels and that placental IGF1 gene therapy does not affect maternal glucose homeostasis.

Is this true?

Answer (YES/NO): NO